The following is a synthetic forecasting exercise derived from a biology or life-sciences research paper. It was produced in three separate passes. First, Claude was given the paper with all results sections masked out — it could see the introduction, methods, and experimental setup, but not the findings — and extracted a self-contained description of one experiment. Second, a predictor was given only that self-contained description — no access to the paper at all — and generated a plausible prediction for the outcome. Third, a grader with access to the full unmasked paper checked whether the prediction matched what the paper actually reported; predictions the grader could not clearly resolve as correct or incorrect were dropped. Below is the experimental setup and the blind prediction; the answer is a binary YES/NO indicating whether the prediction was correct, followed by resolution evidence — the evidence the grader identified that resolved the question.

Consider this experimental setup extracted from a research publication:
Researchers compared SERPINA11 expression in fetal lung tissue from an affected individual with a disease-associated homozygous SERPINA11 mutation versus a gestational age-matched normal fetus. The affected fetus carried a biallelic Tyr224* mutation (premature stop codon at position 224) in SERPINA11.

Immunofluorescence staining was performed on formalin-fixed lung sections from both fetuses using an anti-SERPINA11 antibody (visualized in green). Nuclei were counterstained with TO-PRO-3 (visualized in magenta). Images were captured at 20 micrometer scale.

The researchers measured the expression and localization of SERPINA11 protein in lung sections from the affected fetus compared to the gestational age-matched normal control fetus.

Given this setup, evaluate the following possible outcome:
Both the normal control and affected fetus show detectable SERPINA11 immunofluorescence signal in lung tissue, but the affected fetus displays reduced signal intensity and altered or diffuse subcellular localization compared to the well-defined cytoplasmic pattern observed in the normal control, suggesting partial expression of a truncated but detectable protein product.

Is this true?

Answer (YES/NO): NO